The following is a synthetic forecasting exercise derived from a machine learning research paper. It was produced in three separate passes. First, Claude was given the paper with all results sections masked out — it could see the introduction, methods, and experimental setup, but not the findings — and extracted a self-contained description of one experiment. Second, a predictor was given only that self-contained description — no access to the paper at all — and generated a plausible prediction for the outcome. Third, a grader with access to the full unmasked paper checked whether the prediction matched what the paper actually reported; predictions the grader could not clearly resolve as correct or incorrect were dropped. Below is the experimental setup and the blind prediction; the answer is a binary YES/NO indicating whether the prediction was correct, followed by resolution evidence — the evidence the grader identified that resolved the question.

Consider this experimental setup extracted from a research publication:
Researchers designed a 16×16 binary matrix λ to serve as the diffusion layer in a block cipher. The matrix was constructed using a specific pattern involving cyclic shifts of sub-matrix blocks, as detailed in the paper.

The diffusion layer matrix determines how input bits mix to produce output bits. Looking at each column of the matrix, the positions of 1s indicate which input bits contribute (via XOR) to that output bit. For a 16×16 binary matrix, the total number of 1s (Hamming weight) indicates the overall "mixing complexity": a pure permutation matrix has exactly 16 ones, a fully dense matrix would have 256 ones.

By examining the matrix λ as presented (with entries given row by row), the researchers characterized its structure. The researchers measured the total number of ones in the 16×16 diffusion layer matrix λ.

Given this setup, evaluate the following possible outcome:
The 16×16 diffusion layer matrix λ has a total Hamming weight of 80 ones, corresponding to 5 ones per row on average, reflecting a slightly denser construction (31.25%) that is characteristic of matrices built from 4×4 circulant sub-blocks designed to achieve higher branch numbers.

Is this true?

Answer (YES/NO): NO